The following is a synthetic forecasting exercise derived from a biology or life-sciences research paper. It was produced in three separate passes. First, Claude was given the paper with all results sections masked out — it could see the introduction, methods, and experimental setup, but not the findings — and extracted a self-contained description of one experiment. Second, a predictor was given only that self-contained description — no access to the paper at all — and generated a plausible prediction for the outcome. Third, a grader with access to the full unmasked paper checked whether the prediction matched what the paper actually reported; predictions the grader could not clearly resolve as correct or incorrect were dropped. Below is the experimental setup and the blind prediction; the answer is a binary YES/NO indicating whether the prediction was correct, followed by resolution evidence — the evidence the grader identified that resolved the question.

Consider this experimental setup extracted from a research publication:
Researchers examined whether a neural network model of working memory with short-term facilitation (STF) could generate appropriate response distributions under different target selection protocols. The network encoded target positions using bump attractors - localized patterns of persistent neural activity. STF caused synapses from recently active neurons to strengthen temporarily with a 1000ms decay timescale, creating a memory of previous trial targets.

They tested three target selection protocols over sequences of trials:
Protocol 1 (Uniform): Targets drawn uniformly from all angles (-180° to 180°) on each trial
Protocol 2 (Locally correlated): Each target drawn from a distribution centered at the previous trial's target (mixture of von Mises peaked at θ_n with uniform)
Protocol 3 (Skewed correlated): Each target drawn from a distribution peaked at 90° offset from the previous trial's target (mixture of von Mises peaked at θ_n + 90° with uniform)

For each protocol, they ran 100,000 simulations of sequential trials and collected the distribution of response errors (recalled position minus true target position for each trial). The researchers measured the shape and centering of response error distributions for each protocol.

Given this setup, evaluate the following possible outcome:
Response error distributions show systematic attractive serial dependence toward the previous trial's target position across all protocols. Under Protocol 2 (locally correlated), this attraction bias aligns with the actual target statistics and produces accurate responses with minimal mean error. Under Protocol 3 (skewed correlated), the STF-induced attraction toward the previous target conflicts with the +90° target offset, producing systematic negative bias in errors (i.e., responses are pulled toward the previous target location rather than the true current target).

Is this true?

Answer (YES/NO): YES